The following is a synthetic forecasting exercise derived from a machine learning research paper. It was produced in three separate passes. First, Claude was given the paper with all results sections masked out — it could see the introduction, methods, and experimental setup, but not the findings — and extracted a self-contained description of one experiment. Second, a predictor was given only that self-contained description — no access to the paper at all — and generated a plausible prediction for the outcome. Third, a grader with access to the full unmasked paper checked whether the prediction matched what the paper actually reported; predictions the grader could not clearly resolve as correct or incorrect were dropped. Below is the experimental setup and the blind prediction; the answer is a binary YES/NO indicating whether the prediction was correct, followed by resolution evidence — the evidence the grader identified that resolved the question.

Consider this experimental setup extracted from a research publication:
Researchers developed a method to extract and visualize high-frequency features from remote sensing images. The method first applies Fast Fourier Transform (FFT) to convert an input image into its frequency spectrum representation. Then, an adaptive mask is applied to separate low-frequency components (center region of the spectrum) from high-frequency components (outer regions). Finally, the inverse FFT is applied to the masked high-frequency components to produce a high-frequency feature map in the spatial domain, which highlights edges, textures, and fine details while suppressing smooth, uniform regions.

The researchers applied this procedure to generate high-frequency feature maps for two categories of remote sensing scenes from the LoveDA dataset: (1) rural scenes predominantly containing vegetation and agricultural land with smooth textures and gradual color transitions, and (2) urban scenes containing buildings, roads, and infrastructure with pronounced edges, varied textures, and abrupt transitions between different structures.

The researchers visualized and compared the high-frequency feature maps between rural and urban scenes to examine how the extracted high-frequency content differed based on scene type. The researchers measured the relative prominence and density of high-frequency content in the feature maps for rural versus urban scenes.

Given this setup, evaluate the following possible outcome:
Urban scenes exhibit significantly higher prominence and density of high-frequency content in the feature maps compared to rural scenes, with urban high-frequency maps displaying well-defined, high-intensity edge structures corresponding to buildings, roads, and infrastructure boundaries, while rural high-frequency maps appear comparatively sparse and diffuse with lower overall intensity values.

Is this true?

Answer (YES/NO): YES